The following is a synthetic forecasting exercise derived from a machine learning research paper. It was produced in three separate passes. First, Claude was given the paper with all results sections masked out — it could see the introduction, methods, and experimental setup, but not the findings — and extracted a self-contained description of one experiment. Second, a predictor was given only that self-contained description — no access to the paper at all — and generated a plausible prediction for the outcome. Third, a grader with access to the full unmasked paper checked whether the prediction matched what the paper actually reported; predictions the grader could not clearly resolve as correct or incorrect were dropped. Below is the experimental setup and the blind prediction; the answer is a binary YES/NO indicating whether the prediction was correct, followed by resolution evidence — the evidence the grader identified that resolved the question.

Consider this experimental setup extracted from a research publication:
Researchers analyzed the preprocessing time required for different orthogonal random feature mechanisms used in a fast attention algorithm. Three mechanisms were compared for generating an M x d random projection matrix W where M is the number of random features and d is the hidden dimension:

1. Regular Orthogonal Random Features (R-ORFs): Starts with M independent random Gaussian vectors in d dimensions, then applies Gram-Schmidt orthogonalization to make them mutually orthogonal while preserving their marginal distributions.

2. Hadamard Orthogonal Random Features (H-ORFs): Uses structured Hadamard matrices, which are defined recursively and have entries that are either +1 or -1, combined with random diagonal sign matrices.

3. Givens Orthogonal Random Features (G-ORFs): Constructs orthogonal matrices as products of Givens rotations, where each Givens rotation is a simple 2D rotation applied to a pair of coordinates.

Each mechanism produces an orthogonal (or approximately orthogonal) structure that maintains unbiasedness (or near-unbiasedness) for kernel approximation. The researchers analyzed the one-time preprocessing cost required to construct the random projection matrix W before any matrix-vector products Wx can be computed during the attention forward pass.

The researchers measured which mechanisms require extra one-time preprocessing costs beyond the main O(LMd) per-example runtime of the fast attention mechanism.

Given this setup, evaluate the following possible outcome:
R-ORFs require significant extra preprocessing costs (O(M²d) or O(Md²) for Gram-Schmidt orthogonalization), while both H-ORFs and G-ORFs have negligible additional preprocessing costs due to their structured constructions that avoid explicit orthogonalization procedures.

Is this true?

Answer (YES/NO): YES